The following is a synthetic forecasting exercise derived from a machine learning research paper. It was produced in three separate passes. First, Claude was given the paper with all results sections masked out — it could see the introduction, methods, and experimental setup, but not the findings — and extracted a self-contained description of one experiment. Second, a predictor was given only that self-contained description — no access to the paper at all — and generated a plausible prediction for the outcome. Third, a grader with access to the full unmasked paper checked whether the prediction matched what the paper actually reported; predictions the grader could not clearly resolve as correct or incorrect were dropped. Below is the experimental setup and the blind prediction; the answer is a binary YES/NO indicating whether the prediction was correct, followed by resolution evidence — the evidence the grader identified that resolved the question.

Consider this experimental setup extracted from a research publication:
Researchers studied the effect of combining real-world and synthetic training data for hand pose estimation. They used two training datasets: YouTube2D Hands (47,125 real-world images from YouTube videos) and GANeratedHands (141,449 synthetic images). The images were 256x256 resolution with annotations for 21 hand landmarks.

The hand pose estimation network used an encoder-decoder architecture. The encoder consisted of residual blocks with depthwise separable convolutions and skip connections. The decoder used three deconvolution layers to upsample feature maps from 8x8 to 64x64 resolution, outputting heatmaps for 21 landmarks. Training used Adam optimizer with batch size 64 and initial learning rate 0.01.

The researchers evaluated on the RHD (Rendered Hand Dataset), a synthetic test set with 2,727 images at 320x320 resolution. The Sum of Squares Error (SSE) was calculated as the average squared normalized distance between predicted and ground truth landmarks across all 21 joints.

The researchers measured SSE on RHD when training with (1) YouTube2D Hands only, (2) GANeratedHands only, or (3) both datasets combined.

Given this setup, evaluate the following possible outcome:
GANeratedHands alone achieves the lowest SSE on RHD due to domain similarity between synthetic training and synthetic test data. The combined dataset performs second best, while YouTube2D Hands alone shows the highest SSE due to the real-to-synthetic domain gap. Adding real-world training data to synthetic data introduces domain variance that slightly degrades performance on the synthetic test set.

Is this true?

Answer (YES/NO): NO